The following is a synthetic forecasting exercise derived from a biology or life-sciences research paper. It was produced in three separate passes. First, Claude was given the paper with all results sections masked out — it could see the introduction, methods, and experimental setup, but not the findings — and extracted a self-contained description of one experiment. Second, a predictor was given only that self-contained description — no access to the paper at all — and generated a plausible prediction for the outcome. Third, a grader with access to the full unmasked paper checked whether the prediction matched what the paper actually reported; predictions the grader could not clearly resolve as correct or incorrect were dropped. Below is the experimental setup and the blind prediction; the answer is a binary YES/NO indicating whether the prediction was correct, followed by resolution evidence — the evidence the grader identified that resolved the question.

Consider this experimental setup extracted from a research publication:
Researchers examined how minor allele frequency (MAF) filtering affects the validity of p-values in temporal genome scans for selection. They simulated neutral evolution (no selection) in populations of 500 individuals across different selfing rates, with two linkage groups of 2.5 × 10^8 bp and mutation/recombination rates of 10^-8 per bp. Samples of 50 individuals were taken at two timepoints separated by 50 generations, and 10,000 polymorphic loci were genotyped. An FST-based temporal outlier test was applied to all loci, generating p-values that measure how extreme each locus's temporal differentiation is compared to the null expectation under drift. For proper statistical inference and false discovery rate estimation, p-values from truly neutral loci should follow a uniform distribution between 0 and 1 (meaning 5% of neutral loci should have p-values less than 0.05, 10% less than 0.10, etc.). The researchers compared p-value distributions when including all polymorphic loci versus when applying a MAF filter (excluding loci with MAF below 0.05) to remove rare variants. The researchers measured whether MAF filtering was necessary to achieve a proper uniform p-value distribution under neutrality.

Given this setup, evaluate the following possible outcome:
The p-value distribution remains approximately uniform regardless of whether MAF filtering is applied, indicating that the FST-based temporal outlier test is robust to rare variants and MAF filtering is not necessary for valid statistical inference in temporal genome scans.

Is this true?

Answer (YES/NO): NO